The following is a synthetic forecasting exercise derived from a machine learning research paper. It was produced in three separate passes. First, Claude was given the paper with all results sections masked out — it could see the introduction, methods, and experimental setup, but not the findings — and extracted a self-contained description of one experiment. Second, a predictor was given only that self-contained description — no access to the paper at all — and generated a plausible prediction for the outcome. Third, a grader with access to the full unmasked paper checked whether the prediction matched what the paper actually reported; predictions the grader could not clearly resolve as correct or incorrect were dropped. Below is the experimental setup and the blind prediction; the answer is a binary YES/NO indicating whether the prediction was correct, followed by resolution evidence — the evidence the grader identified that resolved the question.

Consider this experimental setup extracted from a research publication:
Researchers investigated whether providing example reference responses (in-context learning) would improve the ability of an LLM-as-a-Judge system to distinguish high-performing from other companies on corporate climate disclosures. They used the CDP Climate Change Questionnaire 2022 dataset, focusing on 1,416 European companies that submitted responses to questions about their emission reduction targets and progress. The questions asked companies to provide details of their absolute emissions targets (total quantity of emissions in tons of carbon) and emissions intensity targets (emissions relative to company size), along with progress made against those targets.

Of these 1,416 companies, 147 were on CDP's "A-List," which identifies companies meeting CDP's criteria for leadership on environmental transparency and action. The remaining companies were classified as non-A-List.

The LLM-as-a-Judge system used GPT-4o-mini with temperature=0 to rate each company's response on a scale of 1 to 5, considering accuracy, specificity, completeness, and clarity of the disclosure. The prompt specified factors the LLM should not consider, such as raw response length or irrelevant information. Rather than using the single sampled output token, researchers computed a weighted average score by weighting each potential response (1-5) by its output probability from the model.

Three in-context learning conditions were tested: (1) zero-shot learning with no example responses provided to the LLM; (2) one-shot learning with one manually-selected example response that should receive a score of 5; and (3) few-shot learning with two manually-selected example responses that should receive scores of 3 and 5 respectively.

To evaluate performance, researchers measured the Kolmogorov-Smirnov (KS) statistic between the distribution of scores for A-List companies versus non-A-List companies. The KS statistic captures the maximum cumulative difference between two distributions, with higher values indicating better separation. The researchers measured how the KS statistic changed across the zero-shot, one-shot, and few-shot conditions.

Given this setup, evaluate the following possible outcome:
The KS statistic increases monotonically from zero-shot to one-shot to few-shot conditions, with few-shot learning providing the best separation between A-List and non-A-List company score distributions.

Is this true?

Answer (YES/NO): NO